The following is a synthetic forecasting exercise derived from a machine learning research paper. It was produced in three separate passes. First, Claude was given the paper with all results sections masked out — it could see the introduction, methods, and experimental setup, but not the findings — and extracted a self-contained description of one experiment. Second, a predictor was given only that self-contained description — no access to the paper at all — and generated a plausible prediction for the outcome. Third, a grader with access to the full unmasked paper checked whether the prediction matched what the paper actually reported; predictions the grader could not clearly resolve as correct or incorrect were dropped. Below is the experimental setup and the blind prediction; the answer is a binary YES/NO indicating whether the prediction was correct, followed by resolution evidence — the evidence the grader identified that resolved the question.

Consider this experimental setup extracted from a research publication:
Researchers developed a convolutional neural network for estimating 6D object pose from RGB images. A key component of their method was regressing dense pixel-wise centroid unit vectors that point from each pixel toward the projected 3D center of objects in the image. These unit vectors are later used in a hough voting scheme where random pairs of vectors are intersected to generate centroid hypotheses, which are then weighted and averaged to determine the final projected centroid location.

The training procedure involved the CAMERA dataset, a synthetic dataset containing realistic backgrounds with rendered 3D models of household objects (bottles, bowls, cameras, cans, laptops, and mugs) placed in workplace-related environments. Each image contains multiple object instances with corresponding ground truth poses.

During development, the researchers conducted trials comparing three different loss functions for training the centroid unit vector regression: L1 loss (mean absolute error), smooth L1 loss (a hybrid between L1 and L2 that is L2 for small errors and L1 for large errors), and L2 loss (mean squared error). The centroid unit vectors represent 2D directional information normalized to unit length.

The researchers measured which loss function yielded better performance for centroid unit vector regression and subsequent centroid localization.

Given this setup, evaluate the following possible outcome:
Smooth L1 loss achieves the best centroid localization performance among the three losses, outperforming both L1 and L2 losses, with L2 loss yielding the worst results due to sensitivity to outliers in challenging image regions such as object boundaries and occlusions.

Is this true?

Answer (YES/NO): NO